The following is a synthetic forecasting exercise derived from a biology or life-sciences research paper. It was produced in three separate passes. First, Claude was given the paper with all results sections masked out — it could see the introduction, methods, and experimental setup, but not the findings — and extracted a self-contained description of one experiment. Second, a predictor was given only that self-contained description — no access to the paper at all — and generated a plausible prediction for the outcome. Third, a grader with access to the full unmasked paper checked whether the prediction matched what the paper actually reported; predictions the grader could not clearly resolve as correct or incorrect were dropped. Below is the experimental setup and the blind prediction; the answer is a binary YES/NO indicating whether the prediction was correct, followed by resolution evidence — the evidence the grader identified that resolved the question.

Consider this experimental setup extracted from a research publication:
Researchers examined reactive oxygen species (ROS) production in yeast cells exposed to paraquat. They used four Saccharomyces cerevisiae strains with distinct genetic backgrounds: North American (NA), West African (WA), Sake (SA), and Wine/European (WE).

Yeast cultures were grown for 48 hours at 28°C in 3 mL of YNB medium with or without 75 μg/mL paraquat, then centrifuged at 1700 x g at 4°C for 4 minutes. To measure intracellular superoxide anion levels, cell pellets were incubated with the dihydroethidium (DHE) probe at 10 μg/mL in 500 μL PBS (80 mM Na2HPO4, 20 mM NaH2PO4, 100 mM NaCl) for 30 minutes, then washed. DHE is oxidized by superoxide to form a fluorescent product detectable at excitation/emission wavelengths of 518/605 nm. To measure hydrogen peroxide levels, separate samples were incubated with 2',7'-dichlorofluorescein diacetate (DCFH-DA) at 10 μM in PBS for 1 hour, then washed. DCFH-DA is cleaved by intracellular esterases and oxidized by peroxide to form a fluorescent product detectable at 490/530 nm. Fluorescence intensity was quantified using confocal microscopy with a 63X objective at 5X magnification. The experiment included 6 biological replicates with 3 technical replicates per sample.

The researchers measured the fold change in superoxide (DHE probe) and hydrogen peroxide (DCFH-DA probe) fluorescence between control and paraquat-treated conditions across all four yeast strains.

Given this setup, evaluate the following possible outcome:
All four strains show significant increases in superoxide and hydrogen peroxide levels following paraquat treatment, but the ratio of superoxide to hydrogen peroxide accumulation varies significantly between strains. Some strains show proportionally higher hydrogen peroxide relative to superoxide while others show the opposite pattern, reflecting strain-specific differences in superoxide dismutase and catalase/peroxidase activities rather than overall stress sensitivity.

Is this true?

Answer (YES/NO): NO